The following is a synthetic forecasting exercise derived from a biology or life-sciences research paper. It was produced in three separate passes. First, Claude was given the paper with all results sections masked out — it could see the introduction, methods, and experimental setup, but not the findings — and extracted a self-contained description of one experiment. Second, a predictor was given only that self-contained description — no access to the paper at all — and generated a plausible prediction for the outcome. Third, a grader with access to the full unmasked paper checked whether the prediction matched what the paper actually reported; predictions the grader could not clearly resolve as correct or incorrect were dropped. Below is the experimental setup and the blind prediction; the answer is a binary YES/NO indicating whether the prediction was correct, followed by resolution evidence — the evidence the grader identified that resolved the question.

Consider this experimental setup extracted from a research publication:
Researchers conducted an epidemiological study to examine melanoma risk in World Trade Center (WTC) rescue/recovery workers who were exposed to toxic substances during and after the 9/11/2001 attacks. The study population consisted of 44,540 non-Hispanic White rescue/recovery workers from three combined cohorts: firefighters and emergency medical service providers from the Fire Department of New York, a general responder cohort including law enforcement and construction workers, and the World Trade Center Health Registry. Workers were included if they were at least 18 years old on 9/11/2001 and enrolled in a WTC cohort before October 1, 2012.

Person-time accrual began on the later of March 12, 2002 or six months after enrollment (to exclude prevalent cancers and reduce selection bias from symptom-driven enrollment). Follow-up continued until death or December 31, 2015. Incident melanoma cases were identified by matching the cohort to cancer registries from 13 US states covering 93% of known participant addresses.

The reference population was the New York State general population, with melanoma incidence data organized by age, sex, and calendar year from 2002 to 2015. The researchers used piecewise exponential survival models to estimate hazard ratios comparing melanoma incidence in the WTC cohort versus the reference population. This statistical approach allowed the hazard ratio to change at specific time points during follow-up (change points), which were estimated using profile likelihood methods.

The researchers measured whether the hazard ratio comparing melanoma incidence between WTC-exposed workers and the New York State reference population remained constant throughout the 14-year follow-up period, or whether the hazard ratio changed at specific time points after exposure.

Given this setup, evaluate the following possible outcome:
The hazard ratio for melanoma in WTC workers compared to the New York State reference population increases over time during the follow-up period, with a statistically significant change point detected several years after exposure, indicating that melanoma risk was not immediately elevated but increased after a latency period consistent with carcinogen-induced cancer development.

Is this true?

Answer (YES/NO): YES